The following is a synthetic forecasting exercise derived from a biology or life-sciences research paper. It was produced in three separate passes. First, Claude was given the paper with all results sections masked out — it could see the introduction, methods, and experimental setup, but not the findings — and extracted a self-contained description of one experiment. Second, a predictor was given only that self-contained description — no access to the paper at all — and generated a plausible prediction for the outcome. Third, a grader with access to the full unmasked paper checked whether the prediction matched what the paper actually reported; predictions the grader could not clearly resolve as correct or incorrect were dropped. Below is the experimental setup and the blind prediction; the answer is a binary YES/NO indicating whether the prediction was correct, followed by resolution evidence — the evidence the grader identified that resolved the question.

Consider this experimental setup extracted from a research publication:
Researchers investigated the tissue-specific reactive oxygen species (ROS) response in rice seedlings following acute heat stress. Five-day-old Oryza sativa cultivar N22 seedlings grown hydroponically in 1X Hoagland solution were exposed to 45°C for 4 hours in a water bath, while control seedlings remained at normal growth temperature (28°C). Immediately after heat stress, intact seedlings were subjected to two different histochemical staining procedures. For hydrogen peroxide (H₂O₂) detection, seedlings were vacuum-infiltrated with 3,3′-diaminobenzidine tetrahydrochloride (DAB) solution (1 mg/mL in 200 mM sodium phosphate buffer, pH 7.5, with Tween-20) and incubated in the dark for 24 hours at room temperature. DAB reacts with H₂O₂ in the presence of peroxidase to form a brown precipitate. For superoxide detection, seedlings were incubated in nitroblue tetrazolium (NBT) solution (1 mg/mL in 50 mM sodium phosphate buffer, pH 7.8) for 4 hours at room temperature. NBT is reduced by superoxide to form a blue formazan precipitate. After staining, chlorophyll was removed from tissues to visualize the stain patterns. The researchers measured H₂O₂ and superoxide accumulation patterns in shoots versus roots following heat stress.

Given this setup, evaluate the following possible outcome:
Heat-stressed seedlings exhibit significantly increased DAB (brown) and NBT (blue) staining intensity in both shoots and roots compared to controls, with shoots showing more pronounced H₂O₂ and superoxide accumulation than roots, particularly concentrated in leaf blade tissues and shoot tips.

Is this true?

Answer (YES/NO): NO